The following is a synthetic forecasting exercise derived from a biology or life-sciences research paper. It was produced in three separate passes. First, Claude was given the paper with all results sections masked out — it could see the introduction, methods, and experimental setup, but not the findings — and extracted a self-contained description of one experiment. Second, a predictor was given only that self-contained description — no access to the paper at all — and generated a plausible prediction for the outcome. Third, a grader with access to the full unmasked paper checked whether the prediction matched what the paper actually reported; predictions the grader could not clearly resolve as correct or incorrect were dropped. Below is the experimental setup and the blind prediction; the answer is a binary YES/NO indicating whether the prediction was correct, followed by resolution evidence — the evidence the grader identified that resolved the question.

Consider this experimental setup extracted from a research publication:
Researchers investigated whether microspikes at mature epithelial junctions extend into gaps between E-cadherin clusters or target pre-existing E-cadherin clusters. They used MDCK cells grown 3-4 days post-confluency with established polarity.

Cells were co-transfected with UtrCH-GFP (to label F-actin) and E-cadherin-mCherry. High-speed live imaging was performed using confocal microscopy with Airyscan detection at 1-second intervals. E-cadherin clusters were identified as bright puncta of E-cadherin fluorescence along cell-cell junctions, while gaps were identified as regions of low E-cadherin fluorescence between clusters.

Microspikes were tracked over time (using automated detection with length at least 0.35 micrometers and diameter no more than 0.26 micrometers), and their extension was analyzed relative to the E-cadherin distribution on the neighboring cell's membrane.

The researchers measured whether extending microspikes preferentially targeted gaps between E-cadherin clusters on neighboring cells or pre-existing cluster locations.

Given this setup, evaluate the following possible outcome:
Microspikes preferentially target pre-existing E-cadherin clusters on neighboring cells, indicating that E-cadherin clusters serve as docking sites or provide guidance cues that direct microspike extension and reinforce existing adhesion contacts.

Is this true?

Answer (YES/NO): NO